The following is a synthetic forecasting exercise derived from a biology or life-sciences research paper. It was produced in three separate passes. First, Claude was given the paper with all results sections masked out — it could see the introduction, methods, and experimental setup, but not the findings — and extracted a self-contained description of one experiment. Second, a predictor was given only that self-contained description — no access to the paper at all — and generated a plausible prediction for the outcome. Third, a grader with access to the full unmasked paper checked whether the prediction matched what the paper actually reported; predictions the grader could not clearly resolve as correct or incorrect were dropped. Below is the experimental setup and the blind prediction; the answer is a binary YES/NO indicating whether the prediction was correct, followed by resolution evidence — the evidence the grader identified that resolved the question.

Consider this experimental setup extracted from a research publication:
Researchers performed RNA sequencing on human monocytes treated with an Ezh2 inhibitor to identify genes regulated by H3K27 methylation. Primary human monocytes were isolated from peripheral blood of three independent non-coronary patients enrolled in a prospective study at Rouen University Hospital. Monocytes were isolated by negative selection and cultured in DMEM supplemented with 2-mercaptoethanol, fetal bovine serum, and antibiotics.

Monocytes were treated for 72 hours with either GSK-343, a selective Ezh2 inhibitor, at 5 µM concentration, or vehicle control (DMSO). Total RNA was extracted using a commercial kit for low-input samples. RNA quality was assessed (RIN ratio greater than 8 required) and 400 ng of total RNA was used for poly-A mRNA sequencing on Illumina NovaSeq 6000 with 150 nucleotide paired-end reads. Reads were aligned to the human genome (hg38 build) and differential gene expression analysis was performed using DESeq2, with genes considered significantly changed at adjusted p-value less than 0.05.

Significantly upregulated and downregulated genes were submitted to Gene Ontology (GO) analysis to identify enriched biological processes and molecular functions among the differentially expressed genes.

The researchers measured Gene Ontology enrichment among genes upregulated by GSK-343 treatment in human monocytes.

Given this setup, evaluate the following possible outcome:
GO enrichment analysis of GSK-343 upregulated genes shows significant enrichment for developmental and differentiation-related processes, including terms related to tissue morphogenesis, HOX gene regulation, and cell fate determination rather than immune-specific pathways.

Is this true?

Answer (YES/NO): NO